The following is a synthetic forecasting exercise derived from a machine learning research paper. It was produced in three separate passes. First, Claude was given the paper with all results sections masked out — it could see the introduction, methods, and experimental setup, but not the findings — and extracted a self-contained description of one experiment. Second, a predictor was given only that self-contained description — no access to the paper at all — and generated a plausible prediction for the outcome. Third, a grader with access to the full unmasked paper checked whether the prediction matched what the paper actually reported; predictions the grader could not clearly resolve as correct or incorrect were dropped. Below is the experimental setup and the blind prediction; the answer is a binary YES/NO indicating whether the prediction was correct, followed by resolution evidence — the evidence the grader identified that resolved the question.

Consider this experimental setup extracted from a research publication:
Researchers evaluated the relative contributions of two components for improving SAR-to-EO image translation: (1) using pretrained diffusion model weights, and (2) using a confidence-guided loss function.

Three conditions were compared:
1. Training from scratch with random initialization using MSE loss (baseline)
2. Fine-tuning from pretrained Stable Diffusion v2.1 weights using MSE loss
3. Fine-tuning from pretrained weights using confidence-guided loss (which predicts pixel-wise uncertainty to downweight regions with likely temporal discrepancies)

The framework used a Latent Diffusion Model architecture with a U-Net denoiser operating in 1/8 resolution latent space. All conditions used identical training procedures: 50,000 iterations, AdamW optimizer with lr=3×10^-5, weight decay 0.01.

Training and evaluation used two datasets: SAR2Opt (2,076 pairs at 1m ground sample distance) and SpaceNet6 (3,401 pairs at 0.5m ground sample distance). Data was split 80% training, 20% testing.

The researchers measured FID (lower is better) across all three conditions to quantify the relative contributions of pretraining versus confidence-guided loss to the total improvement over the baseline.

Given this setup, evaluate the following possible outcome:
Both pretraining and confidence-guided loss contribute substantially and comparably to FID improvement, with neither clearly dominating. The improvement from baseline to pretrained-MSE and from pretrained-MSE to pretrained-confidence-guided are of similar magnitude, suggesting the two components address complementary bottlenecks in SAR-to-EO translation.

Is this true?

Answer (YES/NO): NO